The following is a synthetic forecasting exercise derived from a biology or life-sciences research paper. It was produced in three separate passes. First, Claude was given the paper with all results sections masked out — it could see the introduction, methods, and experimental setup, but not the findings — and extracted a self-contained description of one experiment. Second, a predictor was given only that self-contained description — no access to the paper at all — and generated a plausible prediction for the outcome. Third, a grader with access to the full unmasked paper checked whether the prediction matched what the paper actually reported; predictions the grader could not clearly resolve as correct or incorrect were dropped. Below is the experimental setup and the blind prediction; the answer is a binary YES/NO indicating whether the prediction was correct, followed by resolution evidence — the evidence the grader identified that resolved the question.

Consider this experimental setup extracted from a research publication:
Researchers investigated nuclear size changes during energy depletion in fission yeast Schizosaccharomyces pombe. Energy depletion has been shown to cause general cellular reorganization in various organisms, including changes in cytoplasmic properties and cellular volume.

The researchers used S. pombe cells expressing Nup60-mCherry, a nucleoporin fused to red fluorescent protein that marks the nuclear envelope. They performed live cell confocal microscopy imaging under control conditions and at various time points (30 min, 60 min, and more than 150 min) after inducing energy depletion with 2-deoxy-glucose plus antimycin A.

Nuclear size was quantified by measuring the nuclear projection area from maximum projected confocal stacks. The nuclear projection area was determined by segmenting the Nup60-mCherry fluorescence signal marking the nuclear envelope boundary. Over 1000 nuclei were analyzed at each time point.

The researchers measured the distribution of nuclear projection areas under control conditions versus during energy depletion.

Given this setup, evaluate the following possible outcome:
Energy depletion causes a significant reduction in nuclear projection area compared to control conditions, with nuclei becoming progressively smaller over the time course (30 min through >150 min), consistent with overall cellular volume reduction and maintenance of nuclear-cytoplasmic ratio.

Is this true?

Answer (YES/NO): NO